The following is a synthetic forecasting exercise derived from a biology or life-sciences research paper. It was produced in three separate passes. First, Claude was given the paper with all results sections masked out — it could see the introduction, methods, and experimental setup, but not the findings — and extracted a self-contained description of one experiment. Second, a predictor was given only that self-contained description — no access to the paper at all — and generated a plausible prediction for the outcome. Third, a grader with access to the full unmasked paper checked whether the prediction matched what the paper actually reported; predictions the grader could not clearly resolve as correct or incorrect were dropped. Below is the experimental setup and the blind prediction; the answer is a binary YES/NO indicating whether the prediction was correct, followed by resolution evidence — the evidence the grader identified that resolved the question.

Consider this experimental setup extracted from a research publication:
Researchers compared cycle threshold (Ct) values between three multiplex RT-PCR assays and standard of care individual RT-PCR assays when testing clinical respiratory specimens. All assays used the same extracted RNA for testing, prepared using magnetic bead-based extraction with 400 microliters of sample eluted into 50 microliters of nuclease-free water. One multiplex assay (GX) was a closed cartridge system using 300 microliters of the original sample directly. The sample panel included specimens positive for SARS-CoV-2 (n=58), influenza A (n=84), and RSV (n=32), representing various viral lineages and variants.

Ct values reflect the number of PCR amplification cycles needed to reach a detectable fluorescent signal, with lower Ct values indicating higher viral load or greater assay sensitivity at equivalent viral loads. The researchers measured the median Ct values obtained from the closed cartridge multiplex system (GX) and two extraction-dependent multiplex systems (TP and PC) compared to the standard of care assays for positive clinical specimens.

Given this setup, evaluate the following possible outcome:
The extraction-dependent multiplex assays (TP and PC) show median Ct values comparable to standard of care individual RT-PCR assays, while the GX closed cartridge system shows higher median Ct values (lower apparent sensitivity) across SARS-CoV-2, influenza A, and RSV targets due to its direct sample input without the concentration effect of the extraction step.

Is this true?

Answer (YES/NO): NO